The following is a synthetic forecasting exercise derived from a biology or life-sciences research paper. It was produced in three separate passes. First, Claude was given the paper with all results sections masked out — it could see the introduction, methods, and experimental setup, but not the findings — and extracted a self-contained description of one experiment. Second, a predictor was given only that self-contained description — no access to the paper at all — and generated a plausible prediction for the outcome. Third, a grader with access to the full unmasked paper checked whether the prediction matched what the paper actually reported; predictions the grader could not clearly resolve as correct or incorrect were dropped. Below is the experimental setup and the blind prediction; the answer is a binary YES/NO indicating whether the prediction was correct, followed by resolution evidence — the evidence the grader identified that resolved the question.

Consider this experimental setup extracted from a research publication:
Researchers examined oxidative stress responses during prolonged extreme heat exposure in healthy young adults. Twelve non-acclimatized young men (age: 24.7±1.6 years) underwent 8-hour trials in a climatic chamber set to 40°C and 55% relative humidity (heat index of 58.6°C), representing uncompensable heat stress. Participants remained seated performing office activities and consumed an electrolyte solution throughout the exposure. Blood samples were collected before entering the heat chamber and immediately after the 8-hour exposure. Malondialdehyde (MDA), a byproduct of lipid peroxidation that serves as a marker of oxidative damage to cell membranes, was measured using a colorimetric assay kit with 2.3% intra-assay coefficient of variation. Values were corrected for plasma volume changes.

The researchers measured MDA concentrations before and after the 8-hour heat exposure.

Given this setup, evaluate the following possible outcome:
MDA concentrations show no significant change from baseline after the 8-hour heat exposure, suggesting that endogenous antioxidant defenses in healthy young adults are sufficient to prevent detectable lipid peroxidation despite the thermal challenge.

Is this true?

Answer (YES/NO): NO